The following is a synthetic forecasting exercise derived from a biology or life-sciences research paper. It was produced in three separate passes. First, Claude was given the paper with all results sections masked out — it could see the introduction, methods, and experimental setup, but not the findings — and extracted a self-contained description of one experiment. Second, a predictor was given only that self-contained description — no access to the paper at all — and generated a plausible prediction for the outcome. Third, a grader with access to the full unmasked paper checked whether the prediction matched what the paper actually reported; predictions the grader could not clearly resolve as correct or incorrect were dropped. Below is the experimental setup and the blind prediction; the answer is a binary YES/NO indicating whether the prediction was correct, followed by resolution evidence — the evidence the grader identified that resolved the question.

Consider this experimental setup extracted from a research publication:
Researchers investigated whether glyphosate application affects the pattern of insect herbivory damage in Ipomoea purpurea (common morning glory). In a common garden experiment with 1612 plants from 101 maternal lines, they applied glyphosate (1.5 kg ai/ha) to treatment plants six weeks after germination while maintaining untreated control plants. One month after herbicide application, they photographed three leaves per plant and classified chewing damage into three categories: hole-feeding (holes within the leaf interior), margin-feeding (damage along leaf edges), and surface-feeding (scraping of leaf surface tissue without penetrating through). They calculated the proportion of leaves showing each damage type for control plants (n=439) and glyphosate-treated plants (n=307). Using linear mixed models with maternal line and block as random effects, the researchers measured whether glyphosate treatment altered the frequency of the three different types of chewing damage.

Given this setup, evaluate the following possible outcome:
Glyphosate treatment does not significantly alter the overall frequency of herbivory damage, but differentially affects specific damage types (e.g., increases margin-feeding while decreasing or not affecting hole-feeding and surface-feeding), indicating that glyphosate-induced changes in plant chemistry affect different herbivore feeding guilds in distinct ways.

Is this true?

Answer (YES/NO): NO